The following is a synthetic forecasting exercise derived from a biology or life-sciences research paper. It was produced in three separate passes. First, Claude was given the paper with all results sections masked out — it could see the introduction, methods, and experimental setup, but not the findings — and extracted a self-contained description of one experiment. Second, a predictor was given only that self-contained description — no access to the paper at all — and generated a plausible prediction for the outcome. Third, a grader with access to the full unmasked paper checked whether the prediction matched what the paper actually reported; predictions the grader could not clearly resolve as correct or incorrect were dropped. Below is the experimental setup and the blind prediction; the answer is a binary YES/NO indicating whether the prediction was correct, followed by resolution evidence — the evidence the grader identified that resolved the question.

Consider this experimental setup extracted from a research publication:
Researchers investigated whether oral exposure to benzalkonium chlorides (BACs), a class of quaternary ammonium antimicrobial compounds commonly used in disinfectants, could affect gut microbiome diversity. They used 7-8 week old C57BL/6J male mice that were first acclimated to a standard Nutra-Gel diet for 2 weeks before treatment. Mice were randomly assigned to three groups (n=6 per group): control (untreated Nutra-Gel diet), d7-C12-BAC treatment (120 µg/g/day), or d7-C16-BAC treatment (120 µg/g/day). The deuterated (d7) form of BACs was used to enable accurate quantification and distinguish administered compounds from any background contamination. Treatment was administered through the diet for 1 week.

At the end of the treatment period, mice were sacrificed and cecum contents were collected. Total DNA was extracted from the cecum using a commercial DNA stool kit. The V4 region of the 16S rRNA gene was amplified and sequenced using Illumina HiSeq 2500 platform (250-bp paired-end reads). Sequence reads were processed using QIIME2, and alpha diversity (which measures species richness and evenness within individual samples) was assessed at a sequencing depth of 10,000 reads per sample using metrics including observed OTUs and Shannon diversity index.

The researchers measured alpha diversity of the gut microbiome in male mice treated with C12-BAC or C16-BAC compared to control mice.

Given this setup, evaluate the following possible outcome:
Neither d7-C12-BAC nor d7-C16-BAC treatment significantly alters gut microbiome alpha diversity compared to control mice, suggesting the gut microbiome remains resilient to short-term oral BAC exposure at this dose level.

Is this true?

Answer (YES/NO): NO